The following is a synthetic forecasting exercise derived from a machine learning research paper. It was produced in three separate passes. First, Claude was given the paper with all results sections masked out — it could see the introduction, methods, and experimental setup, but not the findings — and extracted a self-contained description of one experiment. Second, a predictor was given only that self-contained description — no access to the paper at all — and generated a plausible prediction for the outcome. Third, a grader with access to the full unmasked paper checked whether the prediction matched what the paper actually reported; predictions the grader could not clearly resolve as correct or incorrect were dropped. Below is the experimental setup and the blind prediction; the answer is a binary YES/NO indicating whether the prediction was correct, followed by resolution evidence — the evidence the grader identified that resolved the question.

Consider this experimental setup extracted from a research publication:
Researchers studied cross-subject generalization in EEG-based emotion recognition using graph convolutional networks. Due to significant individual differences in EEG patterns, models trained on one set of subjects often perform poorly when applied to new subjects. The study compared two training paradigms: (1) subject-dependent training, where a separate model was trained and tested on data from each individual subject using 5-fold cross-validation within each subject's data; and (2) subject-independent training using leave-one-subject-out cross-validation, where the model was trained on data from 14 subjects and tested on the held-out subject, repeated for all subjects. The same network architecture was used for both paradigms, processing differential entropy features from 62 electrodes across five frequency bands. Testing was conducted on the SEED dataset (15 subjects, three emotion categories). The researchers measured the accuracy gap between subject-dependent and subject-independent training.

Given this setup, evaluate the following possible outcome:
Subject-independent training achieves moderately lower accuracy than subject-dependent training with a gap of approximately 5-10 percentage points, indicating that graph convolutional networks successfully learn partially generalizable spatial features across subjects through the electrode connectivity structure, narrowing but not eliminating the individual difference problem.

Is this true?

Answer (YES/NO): NO